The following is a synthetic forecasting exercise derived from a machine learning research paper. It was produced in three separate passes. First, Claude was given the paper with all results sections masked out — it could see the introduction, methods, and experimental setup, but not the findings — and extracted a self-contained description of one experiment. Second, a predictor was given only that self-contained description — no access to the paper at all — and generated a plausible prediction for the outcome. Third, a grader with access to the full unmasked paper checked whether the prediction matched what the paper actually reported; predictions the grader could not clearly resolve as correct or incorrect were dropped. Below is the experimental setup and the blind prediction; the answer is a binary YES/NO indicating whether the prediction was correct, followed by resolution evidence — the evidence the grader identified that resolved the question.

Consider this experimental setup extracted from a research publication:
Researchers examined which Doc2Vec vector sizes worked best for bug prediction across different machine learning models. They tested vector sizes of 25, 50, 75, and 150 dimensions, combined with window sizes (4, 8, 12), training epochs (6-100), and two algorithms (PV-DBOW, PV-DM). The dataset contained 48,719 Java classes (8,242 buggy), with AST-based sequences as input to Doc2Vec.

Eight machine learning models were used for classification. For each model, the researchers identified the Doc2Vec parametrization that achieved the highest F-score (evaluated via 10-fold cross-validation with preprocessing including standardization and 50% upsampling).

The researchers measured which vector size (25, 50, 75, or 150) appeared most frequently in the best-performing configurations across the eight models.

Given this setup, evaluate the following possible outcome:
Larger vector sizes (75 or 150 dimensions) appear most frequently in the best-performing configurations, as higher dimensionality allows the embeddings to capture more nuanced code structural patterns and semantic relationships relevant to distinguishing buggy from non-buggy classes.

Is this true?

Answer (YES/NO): YES